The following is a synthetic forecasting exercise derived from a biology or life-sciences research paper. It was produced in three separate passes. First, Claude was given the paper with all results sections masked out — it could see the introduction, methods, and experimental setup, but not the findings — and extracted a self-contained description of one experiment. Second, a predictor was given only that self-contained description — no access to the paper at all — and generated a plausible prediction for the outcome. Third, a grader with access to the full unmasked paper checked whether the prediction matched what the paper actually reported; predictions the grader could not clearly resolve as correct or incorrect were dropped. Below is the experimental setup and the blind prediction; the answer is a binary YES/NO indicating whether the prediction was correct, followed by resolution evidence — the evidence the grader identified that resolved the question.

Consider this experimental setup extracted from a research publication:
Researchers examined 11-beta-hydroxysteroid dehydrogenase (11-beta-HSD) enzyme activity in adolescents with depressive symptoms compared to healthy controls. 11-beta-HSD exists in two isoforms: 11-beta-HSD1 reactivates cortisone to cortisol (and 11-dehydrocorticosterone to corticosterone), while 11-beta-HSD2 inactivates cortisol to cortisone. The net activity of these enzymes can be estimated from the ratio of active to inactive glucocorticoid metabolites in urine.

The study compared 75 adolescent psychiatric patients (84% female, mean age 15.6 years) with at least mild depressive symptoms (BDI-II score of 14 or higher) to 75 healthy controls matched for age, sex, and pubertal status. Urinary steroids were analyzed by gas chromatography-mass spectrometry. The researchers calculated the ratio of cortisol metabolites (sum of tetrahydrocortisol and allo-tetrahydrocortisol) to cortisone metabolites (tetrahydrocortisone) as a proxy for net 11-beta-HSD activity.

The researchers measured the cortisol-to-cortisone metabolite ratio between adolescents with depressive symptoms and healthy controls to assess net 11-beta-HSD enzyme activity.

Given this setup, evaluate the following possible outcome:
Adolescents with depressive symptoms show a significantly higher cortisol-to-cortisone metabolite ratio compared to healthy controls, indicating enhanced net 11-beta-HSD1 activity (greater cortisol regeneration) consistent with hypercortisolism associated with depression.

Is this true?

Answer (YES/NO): NO